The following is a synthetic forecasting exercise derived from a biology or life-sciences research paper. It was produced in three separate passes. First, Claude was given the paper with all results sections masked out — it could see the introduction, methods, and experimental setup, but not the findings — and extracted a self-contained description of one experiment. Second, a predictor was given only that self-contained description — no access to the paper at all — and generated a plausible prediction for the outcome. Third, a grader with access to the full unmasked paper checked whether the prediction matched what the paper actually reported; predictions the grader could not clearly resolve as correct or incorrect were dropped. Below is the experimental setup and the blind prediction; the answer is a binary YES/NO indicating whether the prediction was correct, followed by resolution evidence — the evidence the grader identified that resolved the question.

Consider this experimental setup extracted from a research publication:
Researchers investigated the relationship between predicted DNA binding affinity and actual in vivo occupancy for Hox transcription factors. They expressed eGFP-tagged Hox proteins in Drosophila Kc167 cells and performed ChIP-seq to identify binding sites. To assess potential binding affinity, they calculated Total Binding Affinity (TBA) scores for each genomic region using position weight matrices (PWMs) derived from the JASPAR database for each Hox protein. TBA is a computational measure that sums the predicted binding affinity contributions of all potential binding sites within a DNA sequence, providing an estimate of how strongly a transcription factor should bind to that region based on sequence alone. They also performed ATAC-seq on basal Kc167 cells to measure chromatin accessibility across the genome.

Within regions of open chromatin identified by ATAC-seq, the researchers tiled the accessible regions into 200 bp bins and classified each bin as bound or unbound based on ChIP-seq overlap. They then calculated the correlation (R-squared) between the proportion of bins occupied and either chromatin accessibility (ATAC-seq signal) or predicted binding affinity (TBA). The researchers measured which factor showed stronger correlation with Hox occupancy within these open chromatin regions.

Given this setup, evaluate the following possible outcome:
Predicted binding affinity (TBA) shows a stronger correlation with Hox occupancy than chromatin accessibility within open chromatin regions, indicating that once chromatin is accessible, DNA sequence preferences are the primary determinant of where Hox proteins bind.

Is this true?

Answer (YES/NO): NO